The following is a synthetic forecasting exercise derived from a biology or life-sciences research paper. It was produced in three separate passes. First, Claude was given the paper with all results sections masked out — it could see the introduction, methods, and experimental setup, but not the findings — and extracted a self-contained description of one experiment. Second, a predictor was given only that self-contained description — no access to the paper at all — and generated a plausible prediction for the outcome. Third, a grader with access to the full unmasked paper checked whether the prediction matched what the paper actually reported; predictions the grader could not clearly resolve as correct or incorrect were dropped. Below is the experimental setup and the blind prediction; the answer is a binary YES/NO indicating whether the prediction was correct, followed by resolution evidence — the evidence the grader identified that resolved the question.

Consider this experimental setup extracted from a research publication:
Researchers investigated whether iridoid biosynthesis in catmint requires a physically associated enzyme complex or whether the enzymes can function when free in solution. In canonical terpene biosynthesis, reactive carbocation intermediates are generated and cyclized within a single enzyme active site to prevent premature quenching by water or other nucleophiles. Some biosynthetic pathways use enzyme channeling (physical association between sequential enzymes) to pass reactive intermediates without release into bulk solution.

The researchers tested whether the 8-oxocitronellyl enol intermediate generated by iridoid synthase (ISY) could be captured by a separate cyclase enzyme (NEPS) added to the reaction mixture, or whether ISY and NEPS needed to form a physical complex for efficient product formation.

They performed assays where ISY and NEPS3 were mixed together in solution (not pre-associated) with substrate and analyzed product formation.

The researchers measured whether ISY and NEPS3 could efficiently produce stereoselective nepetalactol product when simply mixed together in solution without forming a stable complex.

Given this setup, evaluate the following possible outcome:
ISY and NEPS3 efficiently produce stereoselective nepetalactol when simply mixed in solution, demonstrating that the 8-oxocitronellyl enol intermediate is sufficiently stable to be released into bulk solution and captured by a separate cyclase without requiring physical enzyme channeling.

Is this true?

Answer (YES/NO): YES